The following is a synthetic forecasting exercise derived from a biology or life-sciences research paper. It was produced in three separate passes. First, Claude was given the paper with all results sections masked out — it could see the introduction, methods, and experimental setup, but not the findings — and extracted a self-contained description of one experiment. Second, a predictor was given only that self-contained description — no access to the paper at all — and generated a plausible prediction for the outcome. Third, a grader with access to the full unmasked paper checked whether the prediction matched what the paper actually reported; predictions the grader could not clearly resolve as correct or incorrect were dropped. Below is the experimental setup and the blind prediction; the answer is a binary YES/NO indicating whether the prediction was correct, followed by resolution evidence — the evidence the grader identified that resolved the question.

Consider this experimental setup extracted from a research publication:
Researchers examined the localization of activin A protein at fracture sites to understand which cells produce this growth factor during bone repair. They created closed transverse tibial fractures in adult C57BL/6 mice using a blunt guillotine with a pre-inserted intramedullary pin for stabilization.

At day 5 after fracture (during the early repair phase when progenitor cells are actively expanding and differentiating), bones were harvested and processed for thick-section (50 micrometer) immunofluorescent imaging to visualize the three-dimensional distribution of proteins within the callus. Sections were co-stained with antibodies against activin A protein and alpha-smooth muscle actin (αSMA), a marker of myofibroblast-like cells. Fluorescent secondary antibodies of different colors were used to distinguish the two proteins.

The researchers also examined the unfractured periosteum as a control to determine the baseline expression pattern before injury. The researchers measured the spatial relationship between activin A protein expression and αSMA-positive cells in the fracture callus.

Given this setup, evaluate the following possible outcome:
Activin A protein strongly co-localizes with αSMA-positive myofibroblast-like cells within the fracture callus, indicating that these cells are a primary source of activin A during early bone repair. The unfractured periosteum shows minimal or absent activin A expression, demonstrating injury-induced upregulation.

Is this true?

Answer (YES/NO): YES